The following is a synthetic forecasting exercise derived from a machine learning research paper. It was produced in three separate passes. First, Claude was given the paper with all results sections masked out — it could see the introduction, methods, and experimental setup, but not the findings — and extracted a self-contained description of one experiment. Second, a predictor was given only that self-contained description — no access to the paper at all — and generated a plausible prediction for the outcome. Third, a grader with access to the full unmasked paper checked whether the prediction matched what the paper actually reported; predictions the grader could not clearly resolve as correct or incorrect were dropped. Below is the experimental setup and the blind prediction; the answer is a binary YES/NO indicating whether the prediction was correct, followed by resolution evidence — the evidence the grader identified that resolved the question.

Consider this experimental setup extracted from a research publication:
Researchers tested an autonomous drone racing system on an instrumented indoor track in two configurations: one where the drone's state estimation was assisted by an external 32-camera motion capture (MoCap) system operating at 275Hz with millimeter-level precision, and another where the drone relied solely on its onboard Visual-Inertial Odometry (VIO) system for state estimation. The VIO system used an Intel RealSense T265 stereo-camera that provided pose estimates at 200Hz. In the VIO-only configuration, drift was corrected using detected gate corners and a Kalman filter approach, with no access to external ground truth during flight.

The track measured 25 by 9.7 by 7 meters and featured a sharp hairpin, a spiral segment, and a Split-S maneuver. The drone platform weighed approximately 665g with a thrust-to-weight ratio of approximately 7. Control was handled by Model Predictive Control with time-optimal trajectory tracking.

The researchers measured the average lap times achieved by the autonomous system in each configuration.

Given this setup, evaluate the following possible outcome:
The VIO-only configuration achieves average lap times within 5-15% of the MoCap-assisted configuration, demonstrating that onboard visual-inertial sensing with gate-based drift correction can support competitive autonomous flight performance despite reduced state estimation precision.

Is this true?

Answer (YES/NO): NO